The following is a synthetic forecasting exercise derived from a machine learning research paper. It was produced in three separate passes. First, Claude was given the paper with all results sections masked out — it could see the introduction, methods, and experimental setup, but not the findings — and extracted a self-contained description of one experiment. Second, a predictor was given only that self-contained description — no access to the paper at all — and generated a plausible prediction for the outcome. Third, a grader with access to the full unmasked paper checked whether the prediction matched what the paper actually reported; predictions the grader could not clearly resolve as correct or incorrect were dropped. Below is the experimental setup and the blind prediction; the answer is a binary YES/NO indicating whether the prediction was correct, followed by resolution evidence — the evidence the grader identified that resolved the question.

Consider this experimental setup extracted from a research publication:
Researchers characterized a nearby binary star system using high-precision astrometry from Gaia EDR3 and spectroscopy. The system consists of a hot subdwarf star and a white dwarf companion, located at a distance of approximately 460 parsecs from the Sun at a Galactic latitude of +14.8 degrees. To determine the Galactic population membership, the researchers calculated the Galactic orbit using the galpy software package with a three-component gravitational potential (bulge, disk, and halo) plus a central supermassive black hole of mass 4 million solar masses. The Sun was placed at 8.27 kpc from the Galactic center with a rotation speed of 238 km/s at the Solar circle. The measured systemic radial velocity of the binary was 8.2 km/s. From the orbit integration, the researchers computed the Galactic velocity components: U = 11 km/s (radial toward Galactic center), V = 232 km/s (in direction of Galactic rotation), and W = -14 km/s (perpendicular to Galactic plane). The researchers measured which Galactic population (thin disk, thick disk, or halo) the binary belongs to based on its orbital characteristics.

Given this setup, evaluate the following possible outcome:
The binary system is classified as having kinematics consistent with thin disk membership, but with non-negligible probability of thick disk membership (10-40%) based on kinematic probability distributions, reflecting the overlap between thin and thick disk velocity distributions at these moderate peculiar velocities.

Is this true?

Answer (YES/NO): NO